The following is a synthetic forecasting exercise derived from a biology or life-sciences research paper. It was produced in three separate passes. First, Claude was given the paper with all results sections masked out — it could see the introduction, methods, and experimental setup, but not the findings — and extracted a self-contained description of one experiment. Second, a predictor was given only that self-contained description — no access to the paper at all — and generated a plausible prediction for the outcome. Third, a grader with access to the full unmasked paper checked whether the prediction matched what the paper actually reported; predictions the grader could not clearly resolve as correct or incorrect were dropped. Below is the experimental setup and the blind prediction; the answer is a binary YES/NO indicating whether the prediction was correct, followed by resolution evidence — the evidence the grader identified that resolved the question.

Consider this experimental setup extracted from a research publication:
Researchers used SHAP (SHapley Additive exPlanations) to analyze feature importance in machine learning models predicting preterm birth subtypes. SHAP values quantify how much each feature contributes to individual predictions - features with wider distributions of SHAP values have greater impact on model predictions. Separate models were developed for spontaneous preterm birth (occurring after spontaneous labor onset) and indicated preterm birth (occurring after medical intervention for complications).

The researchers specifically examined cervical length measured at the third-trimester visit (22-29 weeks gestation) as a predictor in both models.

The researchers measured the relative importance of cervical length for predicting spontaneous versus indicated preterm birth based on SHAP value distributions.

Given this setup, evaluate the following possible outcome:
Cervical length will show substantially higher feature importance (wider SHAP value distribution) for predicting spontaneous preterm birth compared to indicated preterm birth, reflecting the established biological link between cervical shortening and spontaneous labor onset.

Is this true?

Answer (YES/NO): YES